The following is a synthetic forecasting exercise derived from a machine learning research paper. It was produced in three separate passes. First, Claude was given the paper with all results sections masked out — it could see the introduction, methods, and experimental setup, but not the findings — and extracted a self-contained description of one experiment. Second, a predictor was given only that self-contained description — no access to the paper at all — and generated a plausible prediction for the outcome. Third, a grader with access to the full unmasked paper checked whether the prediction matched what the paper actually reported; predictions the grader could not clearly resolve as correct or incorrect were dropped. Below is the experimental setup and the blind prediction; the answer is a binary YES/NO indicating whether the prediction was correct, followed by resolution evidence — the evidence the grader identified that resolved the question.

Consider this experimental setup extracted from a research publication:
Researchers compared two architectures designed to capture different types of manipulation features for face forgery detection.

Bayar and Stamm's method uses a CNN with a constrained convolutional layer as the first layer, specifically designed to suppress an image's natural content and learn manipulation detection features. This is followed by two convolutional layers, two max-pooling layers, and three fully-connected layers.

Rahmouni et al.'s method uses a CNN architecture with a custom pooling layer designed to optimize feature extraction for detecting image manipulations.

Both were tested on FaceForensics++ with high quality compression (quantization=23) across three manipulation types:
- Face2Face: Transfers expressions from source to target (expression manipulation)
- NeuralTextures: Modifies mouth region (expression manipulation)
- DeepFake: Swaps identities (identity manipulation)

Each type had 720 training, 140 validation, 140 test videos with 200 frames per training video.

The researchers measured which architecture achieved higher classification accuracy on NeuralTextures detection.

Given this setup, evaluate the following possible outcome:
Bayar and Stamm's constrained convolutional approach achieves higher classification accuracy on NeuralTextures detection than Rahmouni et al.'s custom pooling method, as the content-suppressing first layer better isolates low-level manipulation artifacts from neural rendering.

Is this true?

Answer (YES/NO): YES